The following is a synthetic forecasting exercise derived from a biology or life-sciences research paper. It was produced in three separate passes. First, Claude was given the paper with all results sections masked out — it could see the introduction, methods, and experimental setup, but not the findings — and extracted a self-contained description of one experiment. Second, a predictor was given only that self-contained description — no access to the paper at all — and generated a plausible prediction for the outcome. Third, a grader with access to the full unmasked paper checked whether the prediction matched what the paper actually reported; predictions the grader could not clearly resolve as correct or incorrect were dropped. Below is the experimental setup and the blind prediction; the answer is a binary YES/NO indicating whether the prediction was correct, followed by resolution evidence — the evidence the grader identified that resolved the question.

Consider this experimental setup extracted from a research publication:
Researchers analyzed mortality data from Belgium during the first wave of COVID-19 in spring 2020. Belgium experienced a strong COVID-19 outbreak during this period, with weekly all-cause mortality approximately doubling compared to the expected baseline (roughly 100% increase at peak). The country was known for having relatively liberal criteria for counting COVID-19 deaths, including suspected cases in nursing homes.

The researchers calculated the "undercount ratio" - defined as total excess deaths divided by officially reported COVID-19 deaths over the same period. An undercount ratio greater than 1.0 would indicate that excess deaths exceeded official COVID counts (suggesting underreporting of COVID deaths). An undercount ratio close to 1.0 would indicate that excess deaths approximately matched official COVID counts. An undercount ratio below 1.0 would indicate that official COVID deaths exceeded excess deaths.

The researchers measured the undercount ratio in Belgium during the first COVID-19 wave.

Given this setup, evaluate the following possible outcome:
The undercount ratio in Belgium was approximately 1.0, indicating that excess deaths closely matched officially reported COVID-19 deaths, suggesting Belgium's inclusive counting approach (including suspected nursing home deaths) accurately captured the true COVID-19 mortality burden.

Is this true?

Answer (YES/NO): YES